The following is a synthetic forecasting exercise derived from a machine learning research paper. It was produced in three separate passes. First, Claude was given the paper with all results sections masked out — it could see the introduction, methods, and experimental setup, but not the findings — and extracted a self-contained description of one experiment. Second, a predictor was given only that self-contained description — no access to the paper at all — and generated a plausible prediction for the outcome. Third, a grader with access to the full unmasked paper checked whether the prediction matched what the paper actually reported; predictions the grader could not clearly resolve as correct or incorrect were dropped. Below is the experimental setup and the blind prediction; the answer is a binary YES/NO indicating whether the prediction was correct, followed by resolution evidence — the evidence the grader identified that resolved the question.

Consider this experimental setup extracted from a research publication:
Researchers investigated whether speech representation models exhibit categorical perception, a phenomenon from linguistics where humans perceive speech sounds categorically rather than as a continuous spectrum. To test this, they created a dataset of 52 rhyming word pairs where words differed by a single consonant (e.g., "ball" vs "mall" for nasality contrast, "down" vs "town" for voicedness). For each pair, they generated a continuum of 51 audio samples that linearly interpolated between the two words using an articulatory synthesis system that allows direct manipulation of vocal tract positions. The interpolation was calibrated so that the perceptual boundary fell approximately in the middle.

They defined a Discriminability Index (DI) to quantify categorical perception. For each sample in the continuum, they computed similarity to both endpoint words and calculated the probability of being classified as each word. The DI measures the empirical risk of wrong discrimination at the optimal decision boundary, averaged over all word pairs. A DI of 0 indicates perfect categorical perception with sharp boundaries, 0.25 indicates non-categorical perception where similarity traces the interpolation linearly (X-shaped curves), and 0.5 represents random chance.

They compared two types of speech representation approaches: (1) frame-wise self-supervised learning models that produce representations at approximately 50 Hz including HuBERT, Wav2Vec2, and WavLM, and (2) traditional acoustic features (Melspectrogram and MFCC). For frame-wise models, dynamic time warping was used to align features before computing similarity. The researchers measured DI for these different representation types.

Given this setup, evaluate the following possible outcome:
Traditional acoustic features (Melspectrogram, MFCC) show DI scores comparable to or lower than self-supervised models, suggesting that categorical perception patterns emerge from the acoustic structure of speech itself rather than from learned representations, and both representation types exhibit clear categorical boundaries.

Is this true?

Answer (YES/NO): NO